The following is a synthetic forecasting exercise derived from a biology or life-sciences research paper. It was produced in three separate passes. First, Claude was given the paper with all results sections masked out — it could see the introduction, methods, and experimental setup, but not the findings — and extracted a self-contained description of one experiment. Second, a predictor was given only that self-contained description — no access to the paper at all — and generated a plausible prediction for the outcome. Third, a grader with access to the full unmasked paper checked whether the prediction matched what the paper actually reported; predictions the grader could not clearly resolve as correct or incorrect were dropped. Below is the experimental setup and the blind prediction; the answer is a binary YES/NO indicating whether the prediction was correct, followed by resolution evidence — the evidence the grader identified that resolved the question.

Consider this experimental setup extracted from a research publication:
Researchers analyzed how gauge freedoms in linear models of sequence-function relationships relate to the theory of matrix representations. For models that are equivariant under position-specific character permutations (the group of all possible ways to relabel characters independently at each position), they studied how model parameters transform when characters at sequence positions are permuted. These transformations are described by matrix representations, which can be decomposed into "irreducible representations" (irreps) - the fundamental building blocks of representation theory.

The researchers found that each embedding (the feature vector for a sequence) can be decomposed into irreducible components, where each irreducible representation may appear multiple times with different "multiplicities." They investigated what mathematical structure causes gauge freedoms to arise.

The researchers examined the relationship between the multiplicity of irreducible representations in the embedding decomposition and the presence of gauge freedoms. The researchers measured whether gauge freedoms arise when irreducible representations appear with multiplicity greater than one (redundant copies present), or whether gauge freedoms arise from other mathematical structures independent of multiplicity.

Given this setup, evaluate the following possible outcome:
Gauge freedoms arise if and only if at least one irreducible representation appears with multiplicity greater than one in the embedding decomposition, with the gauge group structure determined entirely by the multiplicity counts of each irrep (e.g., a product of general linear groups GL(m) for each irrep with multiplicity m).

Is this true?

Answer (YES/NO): NO